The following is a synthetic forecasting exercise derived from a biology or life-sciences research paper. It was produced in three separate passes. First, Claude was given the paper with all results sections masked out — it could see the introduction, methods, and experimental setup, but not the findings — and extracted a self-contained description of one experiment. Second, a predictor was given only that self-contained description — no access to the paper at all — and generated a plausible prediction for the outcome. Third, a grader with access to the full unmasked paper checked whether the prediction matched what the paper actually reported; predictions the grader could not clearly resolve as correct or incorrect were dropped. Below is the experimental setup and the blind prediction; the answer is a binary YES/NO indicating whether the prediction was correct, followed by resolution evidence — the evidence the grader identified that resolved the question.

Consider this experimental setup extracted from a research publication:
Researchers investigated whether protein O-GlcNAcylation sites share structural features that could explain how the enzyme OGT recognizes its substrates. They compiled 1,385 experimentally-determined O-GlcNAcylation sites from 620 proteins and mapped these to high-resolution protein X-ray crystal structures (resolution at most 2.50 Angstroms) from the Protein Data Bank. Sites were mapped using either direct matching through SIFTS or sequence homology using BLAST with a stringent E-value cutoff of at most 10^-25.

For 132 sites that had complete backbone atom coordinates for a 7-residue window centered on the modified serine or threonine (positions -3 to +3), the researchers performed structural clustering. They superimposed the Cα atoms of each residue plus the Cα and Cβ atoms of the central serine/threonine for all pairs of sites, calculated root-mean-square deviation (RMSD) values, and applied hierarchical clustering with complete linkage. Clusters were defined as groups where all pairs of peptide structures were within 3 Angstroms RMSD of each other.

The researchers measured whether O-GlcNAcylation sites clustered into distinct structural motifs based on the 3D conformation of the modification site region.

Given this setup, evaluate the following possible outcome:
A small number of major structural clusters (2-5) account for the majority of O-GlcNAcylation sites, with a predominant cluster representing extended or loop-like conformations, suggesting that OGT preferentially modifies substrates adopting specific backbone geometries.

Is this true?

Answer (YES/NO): NO